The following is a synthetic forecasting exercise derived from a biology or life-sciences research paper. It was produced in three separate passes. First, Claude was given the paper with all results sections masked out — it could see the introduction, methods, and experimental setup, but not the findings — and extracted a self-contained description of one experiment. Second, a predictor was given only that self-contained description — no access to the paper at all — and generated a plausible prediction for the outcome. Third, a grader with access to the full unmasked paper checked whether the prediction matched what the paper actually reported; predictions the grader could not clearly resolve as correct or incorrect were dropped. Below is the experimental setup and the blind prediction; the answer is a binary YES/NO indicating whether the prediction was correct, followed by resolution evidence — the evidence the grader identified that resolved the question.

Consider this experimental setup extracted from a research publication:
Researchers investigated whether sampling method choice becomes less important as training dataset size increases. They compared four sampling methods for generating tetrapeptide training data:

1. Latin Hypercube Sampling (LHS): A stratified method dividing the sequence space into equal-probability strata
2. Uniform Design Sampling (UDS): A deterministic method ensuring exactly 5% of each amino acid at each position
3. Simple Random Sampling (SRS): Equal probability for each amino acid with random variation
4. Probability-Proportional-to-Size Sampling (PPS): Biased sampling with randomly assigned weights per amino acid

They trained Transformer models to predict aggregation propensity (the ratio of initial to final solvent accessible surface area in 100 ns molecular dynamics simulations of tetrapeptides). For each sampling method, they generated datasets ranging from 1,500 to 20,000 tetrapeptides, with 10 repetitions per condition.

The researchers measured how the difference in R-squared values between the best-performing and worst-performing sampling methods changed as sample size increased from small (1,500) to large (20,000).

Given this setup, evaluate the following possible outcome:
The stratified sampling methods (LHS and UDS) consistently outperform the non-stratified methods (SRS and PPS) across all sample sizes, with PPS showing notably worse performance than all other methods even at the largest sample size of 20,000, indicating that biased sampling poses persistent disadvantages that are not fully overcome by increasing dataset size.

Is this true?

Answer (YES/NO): NO